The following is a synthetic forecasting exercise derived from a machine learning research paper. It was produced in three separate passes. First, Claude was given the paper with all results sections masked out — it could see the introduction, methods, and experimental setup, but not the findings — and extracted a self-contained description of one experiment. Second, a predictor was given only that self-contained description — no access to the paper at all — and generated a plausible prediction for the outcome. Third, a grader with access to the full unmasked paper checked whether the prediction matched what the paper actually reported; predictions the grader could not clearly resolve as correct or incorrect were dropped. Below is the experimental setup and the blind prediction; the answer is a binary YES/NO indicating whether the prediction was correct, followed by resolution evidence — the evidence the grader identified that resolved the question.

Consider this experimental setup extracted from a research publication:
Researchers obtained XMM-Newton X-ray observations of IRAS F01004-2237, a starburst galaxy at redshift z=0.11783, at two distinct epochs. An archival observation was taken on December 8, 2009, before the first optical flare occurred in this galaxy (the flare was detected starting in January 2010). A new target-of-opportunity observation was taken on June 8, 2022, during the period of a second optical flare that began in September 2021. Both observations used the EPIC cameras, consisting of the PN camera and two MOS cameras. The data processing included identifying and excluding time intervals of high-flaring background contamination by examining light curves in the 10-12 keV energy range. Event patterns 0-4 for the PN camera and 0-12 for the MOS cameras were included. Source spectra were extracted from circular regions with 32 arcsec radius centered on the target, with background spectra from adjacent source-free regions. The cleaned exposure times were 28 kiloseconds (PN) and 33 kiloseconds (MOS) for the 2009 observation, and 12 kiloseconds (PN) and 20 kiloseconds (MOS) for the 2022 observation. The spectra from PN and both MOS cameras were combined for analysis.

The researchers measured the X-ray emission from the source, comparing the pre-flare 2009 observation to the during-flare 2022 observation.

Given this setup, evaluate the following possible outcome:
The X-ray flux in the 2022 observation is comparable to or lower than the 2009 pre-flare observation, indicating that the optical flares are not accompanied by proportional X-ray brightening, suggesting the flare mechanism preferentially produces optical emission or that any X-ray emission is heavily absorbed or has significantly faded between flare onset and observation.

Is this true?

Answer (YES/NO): NO